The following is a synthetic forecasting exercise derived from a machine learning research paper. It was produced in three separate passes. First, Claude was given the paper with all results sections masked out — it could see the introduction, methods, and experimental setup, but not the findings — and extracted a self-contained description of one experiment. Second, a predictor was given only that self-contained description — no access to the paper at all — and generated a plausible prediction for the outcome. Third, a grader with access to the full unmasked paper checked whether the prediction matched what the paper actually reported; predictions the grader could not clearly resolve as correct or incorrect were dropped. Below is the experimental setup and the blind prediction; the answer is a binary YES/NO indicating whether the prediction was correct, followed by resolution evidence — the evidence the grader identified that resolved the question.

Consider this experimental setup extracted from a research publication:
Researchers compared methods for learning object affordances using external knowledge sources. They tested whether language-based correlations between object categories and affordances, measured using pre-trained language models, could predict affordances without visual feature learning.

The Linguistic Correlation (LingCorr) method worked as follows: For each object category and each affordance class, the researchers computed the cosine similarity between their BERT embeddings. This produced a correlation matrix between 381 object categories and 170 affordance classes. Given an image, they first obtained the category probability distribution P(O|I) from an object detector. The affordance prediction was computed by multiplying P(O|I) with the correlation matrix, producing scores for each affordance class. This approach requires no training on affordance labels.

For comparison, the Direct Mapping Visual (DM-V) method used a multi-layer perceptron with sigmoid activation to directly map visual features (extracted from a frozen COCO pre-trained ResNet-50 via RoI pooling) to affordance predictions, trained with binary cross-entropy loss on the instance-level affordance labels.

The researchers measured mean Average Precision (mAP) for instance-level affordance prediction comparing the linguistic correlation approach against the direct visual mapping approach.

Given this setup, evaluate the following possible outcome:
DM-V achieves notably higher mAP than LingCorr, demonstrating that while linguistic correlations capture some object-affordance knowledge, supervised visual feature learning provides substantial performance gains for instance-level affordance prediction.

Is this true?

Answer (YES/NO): YES